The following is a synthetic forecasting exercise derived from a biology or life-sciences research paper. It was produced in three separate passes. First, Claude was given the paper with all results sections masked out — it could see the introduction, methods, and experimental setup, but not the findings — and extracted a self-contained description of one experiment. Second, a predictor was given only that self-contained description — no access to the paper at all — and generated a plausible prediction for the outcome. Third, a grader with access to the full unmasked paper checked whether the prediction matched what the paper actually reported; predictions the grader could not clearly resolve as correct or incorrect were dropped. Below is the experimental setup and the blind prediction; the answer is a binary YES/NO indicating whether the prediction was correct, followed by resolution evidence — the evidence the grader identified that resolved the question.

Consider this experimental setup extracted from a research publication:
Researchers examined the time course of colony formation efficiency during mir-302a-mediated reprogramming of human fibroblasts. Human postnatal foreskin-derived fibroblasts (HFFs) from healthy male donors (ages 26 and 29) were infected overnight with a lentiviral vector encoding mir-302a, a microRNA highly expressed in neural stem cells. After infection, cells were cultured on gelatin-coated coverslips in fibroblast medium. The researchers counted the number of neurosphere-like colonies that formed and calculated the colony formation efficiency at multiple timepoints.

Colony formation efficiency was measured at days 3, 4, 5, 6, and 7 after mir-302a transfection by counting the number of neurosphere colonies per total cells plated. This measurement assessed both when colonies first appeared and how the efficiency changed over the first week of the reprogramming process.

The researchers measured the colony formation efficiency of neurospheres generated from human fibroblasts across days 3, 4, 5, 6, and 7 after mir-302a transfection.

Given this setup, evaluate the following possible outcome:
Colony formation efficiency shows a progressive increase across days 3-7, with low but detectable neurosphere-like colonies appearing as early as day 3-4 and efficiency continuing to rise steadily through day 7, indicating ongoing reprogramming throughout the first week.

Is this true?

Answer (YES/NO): YES